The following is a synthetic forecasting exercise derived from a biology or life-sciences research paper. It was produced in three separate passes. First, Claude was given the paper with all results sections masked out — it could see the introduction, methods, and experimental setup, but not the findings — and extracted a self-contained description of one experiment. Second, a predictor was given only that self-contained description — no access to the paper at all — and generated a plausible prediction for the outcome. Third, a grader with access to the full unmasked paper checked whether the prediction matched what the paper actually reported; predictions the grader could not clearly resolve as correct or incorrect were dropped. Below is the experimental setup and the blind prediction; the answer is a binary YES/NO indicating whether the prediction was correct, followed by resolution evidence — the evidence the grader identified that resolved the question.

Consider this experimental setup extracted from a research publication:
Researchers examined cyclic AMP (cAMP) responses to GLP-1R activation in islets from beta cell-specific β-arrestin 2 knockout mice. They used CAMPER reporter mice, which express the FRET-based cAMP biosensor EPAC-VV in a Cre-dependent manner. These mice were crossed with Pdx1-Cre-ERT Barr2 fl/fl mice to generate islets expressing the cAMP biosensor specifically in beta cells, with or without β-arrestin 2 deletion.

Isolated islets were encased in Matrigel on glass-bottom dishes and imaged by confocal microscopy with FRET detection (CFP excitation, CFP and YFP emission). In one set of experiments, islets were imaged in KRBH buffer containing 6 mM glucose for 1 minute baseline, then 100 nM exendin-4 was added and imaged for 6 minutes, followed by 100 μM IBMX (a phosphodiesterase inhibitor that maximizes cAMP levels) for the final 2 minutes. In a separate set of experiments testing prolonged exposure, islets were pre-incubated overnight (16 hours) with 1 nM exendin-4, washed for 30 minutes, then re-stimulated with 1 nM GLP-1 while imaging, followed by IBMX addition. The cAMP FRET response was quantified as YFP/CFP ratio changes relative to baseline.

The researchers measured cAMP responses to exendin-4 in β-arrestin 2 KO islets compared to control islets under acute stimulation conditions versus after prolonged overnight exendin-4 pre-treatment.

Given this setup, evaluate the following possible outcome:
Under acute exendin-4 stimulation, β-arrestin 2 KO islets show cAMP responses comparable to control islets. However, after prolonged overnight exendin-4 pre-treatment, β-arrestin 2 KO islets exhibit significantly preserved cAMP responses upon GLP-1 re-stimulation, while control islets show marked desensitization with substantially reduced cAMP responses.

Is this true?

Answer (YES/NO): NO